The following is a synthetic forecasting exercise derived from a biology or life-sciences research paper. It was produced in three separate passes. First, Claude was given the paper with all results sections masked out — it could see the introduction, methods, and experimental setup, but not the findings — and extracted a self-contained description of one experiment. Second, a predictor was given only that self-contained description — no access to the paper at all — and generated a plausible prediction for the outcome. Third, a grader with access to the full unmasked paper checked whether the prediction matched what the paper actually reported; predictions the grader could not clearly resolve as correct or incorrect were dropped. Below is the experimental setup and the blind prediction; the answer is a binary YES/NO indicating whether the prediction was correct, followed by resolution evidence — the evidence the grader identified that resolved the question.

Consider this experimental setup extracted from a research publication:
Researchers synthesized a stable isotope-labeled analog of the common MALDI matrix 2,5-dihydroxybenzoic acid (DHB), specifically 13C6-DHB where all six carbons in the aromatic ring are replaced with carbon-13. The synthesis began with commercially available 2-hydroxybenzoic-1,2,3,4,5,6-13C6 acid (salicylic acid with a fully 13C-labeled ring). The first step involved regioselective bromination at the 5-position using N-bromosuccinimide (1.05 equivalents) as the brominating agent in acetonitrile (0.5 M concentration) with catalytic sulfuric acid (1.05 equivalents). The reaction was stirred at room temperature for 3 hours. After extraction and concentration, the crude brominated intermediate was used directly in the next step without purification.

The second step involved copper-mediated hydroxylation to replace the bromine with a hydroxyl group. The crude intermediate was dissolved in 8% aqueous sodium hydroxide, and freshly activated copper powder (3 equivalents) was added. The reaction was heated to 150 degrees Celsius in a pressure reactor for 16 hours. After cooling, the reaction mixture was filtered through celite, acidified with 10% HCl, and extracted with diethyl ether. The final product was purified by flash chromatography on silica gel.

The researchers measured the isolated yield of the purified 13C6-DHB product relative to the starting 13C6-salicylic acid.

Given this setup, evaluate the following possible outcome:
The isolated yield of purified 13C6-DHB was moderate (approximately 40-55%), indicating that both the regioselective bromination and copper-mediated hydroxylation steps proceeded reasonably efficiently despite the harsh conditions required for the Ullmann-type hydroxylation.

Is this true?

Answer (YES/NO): YES